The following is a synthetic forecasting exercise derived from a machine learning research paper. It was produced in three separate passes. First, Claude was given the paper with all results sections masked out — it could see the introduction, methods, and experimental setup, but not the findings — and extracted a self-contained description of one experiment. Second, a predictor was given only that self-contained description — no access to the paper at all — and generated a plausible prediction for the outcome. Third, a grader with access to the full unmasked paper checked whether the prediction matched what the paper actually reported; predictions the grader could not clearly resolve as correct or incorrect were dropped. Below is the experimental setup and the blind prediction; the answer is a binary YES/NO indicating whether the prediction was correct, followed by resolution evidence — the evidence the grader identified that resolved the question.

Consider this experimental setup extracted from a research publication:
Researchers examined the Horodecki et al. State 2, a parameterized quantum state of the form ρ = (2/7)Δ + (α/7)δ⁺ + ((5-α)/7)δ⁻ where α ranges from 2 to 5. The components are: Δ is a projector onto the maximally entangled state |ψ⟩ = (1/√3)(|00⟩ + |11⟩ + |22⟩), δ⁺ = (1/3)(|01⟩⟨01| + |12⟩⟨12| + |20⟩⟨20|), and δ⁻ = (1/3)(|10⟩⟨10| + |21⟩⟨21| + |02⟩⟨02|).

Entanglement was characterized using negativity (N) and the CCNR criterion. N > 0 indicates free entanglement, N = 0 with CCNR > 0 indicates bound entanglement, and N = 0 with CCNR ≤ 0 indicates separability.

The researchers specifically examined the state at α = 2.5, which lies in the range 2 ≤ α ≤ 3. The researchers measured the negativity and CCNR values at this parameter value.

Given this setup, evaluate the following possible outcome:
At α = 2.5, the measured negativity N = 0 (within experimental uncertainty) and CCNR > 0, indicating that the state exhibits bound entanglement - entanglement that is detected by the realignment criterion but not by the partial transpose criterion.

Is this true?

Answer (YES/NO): NO